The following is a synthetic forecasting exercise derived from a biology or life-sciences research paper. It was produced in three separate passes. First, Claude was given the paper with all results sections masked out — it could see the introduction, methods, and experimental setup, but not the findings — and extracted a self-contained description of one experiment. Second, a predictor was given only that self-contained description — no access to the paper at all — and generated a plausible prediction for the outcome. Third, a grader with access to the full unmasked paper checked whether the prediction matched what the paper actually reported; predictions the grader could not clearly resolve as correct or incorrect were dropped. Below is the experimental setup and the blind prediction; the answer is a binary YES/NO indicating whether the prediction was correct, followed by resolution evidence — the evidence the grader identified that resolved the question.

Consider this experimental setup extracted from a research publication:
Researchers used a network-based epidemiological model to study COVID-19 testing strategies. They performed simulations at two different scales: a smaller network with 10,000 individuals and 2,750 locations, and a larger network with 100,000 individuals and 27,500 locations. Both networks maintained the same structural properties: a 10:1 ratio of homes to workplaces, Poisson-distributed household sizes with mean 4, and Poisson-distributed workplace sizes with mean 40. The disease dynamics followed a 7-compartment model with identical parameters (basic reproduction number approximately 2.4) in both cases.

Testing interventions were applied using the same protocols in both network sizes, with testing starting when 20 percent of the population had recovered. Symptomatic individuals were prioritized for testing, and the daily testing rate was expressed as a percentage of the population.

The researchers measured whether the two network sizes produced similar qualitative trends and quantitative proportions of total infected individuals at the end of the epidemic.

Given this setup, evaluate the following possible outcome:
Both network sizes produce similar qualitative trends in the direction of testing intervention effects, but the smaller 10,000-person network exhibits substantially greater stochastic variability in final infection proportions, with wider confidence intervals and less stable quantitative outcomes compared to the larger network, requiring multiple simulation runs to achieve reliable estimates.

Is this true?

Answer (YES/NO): NO